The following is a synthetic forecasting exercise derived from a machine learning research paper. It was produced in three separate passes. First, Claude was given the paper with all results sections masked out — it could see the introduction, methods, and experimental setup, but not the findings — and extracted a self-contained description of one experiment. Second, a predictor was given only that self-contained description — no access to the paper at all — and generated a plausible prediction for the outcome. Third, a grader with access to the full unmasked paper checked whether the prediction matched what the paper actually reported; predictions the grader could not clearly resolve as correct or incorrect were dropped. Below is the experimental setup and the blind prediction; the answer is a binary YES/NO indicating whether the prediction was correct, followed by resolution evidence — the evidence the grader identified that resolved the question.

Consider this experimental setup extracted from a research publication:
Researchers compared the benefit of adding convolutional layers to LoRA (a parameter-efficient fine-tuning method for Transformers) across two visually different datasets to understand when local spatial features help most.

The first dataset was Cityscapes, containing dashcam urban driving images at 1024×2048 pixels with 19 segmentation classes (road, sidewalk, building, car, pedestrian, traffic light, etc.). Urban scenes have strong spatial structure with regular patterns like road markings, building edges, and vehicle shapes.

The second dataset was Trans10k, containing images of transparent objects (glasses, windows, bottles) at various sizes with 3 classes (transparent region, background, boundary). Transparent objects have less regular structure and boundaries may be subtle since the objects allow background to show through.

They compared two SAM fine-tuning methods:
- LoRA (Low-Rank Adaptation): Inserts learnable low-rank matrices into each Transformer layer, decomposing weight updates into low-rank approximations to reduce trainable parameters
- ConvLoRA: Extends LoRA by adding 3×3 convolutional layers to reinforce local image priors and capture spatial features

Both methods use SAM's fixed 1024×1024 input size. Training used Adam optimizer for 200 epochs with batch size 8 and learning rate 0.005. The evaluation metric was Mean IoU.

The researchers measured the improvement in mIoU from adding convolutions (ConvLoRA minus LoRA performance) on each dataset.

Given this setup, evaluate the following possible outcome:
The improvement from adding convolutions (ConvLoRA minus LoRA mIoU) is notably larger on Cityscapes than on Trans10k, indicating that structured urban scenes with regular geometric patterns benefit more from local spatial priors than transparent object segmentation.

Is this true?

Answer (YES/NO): YES